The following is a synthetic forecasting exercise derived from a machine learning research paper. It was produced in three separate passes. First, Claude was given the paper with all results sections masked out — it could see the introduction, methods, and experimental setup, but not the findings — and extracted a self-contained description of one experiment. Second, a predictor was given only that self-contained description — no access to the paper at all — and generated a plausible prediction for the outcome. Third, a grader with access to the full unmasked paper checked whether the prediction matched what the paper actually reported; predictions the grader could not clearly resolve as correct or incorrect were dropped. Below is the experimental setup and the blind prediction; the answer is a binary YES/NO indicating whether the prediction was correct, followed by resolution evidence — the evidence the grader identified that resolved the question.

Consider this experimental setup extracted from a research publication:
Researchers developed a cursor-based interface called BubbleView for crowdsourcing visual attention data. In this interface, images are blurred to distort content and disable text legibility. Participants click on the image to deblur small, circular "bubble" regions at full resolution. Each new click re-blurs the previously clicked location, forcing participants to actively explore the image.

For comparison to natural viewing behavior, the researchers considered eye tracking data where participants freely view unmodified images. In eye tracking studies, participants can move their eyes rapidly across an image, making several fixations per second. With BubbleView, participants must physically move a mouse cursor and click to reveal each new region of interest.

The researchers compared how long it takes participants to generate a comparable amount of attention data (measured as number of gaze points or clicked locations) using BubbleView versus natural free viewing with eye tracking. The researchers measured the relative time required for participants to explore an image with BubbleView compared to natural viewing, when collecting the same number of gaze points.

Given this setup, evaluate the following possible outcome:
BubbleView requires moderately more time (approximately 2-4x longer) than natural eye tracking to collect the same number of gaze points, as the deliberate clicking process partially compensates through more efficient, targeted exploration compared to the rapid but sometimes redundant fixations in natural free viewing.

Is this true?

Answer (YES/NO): YES